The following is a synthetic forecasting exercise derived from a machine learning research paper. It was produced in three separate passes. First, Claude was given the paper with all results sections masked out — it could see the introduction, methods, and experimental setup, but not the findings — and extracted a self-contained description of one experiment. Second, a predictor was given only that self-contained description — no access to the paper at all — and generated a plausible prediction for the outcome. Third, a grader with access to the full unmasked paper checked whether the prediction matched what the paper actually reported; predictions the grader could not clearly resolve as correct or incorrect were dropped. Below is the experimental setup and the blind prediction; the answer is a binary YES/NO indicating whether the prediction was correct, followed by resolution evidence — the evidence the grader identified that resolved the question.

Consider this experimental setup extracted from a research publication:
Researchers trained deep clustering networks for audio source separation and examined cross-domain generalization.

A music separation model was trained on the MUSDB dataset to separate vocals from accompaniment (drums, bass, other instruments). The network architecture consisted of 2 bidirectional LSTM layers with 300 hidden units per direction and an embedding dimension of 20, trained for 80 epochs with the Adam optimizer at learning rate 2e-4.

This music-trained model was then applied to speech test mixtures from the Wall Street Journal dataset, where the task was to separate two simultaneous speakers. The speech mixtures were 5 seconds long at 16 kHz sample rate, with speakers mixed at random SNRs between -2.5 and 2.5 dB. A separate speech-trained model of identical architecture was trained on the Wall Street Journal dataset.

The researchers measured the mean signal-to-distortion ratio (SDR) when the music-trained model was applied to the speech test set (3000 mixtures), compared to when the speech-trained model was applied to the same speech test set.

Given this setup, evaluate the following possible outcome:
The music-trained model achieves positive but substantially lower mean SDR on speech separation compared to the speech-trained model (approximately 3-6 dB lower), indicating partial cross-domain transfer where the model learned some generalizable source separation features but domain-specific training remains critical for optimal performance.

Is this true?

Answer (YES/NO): NO